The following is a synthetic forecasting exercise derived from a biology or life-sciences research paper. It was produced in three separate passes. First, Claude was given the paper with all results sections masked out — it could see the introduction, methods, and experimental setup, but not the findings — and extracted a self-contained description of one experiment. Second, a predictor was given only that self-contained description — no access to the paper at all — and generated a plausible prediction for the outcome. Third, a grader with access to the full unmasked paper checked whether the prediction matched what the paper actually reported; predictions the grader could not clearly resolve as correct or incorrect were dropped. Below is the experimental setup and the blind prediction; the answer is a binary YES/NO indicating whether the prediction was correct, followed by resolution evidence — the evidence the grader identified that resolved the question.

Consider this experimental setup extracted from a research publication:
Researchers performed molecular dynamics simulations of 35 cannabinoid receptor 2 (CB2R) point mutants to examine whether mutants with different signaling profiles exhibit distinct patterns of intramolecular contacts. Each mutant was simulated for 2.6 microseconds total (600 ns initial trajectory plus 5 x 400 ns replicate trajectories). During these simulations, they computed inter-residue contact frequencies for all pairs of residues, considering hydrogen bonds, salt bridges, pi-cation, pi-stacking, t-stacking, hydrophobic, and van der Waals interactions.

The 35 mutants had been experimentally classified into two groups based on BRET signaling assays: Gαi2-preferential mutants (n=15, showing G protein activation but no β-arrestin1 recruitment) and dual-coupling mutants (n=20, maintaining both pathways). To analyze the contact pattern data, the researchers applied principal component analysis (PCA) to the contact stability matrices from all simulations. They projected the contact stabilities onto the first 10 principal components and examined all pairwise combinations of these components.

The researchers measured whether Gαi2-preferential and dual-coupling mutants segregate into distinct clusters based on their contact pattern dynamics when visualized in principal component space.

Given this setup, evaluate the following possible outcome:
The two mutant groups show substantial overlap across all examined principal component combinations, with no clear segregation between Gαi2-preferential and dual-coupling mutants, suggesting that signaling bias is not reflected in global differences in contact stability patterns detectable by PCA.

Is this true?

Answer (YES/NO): NO